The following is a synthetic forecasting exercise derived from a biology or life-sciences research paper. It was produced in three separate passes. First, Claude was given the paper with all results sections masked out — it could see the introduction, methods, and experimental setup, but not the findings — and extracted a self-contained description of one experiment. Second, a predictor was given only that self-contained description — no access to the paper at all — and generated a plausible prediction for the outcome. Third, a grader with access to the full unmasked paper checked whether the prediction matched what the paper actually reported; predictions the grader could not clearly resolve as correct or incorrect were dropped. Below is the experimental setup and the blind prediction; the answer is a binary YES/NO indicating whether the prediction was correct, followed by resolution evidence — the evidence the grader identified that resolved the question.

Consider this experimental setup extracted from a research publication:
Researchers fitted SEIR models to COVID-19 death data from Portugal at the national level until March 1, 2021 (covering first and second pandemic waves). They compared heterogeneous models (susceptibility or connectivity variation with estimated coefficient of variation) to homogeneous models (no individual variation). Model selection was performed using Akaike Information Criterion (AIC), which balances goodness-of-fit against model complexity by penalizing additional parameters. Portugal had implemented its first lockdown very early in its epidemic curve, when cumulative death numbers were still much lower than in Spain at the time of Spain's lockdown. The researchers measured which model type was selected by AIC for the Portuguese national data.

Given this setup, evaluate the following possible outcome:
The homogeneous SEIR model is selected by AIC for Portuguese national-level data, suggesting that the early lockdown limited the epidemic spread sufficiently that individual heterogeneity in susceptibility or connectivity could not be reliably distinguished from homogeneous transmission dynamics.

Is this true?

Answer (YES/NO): YES